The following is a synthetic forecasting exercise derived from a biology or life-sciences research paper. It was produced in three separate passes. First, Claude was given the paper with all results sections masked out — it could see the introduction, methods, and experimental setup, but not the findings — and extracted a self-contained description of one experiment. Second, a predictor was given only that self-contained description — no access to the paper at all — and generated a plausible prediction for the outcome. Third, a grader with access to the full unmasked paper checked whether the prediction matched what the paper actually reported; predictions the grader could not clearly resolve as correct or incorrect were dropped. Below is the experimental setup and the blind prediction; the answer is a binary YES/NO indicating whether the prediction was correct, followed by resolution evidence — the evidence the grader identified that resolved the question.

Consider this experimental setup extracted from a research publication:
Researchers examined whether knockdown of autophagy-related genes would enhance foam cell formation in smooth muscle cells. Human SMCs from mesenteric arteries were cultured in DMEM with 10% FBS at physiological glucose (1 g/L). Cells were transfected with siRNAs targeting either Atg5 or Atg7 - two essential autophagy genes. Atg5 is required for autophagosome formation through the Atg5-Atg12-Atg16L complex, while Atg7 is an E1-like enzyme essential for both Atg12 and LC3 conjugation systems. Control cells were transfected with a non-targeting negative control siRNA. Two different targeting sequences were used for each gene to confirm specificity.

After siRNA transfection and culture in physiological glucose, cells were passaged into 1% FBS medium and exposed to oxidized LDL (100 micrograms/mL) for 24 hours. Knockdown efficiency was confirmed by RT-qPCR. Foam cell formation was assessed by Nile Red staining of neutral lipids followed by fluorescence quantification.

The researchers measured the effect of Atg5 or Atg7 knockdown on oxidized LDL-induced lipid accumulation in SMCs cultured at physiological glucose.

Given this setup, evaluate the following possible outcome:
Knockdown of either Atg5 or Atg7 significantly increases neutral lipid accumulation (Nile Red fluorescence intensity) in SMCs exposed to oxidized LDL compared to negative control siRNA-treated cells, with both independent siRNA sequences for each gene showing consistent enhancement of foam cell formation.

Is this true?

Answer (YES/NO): NO